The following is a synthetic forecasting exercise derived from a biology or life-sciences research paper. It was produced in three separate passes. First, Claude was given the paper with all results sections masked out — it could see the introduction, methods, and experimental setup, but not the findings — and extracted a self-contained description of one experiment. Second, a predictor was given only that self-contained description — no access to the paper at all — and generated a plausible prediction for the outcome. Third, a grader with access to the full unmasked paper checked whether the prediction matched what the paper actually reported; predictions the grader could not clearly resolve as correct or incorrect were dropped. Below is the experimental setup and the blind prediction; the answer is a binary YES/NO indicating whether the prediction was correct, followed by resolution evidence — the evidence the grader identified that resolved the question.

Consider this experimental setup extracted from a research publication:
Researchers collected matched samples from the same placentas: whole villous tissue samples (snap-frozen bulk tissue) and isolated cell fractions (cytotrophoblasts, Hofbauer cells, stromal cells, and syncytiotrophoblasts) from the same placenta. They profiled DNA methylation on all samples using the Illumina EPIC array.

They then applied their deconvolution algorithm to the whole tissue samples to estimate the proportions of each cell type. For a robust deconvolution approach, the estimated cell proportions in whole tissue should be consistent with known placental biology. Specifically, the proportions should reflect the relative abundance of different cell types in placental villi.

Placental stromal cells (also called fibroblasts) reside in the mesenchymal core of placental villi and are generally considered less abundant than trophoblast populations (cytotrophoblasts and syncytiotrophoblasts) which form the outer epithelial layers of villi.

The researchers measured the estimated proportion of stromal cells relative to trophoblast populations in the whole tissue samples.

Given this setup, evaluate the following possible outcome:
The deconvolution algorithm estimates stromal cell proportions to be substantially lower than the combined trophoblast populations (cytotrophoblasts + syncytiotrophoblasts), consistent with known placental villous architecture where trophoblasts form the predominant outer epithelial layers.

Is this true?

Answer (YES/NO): YES